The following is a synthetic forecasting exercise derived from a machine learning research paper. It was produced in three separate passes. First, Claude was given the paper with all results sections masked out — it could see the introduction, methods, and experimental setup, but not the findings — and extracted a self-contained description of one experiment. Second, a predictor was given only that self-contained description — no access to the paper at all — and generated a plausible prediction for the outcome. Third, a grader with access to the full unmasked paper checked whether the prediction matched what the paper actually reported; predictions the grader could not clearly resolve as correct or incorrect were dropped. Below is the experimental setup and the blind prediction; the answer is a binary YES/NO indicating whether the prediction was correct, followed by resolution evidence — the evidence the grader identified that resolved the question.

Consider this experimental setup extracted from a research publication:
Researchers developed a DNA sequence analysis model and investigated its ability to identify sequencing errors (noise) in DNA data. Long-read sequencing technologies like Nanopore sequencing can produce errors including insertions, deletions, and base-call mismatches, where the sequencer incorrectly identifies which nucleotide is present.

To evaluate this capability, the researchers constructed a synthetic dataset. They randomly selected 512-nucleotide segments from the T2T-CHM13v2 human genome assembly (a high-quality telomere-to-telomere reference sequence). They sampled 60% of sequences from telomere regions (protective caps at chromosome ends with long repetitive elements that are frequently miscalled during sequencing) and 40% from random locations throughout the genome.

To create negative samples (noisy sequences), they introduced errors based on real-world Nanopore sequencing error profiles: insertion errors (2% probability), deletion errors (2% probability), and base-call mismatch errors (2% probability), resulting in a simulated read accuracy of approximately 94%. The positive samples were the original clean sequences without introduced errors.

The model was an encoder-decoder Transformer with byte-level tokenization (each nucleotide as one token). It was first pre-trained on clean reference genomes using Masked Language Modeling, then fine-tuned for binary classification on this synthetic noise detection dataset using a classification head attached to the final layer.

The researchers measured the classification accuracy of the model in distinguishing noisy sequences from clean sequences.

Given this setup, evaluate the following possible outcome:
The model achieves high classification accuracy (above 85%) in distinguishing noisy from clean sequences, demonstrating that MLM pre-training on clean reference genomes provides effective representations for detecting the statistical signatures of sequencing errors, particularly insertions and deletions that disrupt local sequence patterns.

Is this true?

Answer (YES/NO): YES